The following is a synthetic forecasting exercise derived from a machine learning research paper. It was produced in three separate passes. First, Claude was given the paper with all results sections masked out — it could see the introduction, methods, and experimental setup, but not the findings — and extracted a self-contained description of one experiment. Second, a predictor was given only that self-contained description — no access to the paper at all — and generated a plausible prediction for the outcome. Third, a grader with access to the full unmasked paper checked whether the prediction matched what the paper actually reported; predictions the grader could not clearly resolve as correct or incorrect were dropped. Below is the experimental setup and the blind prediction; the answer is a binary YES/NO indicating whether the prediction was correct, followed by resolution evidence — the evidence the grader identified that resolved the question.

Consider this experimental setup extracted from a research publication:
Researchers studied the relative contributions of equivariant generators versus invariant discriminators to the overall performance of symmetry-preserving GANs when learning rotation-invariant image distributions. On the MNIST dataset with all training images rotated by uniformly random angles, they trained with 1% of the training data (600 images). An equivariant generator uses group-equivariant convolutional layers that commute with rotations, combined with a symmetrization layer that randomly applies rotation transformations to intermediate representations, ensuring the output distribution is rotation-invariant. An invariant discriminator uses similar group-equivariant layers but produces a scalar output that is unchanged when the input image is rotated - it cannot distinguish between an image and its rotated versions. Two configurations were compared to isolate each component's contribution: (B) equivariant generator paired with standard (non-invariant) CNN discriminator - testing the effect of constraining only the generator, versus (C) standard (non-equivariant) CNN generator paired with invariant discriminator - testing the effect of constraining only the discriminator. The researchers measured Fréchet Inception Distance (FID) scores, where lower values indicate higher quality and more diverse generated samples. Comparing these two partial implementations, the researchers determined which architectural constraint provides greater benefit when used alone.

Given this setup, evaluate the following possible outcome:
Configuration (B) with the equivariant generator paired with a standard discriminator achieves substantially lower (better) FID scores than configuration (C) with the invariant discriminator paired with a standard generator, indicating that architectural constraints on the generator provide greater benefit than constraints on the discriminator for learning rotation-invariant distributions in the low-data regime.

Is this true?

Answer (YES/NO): NO